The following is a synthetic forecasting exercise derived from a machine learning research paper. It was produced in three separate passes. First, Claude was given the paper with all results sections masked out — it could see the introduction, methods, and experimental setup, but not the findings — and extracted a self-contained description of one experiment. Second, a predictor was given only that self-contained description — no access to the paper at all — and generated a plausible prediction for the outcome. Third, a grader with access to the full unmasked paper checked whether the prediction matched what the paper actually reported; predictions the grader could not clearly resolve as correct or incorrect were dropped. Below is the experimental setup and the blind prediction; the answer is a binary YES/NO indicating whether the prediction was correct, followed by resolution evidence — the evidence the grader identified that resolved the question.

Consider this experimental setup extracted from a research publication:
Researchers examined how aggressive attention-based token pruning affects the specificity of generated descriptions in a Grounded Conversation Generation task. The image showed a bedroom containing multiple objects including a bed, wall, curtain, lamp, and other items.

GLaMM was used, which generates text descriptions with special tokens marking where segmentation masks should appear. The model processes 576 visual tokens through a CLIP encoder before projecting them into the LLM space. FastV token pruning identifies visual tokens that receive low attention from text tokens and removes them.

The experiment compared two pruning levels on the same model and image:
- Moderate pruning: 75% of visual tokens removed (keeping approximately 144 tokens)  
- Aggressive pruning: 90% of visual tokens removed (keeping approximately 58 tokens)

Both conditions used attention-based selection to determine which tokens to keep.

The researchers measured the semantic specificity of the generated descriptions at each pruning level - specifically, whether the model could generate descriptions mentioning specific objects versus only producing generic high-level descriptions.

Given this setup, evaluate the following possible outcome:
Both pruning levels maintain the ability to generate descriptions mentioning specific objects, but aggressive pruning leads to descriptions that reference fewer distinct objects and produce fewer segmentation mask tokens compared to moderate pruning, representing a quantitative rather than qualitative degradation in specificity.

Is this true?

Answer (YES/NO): YES